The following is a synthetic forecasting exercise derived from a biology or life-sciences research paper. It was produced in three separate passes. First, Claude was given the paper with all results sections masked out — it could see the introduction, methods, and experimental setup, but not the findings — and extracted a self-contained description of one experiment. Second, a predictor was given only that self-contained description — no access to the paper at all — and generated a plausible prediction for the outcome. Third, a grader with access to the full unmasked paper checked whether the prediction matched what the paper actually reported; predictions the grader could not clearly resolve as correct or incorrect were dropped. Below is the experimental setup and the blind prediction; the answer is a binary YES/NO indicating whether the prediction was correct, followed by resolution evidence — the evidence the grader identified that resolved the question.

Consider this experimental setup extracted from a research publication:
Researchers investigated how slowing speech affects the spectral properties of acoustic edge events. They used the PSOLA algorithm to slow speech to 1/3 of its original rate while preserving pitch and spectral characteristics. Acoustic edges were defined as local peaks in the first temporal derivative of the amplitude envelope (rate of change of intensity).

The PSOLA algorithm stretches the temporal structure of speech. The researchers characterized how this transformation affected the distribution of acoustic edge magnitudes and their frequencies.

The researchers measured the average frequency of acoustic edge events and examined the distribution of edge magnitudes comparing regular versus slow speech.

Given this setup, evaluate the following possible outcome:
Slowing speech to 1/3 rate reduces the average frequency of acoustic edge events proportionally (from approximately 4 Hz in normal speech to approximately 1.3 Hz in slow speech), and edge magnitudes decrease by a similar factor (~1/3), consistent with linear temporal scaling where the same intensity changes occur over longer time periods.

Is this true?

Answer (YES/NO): NO